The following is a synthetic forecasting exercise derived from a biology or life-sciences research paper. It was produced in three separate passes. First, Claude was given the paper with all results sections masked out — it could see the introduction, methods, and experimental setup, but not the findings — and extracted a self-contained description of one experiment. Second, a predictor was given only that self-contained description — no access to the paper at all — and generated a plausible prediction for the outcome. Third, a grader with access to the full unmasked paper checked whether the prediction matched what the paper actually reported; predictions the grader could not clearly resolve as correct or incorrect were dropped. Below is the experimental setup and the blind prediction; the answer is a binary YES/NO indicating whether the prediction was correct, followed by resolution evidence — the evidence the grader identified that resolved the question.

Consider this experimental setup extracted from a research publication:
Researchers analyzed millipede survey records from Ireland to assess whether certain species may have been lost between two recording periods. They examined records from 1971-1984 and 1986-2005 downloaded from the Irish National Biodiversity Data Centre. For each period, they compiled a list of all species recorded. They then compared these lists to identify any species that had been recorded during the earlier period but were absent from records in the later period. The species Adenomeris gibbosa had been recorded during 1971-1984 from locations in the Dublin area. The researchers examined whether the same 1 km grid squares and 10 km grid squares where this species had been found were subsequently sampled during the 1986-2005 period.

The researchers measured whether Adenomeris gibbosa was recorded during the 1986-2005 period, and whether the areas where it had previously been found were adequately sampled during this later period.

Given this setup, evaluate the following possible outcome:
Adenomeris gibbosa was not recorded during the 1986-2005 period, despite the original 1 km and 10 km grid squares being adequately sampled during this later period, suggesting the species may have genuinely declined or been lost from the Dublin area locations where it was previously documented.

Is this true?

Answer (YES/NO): NO